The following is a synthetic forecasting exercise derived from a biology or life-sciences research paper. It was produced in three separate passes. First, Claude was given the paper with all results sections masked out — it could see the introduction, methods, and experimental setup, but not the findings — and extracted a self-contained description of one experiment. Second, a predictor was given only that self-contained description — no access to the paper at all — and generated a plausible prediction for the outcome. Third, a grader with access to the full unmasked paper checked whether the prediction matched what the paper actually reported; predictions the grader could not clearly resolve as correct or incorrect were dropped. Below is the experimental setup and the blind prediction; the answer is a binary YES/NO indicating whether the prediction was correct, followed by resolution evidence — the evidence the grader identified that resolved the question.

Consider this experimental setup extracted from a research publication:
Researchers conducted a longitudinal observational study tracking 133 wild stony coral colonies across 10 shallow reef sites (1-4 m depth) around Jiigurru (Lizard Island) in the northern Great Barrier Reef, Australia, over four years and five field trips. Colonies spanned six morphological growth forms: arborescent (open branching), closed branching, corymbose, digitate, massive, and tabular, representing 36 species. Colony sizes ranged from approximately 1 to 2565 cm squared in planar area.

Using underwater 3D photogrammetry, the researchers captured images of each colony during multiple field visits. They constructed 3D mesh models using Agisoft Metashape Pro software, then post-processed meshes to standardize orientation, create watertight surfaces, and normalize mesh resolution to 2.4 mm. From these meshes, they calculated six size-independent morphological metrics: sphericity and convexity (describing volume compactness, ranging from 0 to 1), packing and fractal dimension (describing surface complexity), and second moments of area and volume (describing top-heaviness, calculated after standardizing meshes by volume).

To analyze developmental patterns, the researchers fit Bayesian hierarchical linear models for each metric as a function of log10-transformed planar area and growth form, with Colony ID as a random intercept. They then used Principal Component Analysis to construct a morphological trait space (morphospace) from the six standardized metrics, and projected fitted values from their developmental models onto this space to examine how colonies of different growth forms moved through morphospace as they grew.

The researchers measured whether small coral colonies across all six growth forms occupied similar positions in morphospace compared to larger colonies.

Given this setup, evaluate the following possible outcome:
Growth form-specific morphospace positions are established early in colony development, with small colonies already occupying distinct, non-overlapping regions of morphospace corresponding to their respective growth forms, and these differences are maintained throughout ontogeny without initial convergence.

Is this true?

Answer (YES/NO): NO